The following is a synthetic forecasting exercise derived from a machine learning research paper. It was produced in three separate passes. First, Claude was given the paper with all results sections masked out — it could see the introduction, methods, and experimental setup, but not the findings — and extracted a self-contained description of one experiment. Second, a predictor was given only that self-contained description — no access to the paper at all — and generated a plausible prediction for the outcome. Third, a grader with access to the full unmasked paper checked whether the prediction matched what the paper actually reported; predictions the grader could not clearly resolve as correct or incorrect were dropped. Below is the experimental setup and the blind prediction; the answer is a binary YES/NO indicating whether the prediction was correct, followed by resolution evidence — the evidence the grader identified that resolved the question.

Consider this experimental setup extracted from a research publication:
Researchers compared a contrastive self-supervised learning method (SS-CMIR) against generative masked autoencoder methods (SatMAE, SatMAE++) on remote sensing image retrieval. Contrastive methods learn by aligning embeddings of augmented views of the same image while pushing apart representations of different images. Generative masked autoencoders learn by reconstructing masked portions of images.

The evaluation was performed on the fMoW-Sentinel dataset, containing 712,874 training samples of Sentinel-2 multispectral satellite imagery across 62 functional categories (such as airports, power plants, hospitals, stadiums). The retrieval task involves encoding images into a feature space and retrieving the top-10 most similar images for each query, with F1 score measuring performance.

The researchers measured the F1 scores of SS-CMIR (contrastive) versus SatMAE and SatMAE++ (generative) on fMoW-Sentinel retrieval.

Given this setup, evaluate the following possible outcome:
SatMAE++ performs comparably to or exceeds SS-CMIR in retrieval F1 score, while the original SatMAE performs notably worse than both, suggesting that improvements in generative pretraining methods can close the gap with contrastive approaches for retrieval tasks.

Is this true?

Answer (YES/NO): NO